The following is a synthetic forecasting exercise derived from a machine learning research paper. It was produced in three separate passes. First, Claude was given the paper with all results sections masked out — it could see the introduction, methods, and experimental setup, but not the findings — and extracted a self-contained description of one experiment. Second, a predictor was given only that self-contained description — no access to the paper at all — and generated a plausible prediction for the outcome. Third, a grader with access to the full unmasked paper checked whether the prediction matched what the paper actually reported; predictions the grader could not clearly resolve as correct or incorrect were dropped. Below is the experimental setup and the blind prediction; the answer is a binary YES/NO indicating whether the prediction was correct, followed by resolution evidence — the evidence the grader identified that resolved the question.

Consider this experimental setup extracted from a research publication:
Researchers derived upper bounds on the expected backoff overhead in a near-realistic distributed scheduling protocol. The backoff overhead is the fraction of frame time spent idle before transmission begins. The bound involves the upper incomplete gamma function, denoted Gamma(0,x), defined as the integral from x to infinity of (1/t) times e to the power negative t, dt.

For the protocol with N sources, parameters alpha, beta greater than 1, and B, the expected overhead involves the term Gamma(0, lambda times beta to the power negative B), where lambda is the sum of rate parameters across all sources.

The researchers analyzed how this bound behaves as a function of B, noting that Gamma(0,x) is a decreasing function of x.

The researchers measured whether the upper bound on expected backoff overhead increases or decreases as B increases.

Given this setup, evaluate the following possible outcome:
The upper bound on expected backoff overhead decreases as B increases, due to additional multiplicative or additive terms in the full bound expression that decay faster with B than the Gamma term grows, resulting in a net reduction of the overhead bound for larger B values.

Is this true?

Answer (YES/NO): NO